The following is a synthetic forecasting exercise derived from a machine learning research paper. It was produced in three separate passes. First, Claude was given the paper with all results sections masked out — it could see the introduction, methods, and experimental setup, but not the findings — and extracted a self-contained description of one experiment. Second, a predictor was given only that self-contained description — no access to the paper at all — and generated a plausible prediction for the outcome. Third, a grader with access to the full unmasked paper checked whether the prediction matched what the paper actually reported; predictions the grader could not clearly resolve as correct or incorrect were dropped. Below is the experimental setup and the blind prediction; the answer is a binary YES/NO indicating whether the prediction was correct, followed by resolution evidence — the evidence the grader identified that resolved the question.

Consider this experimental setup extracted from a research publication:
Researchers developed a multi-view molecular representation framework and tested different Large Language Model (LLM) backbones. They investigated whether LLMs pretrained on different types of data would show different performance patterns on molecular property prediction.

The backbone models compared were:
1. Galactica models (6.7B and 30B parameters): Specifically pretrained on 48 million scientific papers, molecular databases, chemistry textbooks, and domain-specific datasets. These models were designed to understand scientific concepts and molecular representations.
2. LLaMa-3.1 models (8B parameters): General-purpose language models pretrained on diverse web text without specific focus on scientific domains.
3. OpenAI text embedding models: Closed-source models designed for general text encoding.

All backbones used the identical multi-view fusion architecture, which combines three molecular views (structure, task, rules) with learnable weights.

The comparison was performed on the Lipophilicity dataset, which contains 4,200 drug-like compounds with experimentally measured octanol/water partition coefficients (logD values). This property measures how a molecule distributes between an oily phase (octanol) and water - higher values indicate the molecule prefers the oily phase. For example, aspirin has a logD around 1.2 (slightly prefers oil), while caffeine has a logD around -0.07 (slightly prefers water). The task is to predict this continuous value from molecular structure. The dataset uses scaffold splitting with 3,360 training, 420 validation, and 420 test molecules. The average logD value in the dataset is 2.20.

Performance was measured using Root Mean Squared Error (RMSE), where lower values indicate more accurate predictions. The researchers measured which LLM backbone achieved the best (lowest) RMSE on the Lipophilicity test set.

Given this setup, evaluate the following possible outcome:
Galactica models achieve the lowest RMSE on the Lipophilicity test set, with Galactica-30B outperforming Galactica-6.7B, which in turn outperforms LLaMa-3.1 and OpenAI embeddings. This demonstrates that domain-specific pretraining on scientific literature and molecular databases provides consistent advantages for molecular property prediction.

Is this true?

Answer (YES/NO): NO